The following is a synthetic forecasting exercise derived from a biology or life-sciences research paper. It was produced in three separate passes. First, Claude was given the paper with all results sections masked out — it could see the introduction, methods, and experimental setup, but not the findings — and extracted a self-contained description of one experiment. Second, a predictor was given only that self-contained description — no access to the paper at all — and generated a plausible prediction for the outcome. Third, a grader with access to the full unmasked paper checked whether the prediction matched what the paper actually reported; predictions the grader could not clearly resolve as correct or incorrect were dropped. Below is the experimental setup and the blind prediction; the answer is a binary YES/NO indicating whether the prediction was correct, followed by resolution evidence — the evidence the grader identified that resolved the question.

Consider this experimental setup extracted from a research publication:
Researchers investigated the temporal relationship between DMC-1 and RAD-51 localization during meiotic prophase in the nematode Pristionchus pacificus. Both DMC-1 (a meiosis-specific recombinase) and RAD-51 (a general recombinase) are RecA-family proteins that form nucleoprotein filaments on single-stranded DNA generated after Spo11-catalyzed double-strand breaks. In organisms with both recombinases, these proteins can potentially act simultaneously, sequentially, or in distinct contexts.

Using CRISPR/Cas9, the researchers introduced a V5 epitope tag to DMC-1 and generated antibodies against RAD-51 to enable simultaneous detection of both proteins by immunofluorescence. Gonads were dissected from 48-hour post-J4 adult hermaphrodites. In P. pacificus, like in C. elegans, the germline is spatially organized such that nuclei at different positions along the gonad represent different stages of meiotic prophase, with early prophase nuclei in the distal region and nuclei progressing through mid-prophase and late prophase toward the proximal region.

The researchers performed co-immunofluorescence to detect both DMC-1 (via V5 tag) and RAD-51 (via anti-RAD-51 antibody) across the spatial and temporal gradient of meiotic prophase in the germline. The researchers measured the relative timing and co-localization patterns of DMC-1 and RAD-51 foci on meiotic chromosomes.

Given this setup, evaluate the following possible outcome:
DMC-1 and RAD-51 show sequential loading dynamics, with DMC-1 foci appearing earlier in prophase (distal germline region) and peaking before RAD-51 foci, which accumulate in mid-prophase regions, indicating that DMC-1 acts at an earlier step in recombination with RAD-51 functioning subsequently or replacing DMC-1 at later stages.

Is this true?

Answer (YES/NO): YES